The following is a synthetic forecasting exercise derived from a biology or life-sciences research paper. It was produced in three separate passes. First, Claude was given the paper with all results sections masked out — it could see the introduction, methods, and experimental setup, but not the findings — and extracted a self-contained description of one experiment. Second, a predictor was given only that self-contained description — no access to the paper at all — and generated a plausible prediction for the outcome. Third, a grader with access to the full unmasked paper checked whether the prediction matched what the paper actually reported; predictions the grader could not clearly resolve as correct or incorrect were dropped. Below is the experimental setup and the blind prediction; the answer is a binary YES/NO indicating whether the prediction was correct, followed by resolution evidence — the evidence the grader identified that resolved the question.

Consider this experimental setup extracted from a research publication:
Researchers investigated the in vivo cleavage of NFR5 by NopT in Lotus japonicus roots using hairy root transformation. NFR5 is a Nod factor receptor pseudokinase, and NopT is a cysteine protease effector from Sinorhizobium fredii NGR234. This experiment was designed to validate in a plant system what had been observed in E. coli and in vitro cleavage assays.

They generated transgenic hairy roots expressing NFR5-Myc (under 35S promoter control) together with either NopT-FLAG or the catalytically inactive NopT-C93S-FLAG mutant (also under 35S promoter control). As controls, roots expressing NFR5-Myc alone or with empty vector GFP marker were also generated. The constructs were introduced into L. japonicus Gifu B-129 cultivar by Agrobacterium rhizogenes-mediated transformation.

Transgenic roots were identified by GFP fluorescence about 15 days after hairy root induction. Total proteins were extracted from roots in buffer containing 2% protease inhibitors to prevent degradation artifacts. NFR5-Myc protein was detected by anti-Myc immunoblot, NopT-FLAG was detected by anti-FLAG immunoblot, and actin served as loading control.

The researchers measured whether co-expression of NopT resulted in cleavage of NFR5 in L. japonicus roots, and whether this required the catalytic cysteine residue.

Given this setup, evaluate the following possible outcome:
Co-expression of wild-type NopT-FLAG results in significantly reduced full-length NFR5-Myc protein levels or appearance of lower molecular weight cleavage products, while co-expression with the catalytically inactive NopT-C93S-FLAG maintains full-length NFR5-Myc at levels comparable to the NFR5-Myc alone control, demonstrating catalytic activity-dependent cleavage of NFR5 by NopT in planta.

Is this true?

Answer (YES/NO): YES